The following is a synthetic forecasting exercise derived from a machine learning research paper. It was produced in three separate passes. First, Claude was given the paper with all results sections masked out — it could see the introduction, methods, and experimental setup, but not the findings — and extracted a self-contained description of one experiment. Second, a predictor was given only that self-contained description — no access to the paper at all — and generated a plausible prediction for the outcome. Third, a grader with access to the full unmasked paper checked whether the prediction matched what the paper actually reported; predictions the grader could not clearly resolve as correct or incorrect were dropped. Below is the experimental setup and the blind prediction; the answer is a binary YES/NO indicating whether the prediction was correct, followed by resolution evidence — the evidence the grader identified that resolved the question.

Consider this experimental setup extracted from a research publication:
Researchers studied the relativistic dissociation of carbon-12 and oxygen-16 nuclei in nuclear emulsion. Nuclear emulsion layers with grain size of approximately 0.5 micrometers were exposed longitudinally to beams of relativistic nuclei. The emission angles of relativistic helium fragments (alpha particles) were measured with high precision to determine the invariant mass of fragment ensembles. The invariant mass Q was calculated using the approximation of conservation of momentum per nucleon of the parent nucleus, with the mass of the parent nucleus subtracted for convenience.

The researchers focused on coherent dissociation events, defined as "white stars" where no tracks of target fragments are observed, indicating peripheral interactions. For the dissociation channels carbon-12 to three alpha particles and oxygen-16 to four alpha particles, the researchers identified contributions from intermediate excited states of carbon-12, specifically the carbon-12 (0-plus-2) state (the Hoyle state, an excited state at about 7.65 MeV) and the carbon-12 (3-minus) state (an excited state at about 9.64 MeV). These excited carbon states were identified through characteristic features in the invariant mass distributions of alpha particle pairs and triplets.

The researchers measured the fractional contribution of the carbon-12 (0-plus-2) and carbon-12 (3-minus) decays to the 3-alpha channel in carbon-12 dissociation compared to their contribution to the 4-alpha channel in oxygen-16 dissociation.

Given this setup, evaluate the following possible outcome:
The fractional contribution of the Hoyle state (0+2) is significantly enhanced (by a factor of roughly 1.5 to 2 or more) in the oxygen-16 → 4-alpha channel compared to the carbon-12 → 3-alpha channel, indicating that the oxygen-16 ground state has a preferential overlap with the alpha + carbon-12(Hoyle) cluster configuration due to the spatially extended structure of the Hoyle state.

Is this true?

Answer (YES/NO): YES